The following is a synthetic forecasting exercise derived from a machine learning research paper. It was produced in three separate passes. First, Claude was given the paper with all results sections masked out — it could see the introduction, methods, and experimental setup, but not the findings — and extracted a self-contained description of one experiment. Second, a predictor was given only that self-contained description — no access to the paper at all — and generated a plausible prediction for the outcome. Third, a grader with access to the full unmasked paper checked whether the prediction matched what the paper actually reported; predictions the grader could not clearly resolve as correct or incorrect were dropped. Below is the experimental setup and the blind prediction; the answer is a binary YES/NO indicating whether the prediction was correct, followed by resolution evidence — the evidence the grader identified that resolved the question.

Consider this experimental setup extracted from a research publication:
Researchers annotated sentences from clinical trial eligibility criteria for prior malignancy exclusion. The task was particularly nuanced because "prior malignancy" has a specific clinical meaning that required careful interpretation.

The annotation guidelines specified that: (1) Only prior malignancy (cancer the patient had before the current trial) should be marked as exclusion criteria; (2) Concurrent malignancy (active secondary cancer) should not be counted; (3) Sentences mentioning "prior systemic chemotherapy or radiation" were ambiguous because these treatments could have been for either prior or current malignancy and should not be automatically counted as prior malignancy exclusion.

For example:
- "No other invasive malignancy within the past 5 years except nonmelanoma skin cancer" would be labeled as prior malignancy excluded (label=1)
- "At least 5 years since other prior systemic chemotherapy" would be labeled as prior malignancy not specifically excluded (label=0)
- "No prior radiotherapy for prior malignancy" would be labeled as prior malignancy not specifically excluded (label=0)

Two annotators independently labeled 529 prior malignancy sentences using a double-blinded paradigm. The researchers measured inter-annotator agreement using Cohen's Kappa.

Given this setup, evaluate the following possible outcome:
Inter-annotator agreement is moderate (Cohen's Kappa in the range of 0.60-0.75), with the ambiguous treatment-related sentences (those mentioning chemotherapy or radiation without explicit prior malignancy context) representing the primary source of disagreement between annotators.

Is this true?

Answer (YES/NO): NO